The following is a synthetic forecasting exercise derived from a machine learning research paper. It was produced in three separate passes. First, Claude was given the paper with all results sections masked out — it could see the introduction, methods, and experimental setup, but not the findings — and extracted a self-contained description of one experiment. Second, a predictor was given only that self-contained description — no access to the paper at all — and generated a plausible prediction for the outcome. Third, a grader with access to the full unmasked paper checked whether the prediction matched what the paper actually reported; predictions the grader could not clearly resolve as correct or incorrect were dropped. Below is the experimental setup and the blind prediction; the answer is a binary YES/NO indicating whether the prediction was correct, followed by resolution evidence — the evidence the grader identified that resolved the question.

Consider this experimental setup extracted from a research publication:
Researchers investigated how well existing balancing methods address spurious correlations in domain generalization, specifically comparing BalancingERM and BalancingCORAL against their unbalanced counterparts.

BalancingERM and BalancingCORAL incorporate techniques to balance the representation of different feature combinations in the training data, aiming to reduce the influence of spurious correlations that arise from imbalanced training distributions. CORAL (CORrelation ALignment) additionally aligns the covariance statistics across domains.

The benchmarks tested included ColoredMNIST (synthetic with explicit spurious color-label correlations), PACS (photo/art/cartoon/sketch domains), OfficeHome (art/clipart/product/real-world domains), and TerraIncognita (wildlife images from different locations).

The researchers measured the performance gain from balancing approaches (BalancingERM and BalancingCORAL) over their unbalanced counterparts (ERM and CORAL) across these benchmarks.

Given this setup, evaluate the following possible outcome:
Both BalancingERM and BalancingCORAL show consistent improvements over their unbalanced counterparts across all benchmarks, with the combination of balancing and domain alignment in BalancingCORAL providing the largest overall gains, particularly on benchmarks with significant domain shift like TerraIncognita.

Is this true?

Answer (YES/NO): NO